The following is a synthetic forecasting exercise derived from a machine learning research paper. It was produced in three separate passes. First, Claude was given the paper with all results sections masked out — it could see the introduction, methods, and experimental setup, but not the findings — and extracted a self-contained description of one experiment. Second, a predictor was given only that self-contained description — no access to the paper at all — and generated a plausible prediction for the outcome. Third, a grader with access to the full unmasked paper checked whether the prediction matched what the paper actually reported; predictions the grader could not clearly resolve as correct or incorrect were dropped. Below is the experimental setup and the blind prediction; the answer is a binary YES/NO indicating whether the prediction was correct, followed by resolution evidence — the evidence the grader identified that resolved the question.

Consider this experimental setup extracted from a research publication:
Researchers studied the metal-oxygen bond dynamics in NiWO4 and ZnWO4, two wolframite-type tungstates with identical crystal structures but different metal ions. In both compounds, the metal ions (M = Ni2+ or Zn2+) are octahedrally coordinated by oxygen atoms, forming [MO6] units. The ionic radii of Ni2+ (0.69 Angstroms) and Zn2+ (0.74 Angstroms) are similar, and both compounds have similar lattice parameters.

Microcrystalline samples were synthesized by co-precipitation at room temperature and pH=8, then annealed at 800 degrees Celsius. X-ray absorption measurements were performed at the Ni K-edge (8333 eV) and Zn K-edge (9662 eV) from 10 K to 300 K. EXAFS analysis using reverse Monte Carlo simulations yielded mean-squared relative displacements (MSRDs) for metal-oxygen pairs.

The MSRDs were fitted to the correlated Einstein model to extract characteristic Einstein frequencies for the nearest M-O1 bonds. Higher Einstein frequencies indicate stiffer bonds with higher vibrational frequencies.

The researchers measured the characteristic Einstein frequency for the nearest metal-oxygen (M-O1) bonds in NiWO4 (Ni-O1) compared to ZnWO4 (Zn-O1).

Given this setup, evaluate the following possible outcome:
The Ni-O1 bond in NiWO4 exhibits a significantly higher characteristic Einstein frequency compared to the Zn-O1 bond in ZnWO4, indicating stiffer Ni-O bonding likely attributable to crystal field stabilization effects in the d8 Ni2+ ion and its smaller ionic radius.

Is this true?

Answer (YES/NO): YES